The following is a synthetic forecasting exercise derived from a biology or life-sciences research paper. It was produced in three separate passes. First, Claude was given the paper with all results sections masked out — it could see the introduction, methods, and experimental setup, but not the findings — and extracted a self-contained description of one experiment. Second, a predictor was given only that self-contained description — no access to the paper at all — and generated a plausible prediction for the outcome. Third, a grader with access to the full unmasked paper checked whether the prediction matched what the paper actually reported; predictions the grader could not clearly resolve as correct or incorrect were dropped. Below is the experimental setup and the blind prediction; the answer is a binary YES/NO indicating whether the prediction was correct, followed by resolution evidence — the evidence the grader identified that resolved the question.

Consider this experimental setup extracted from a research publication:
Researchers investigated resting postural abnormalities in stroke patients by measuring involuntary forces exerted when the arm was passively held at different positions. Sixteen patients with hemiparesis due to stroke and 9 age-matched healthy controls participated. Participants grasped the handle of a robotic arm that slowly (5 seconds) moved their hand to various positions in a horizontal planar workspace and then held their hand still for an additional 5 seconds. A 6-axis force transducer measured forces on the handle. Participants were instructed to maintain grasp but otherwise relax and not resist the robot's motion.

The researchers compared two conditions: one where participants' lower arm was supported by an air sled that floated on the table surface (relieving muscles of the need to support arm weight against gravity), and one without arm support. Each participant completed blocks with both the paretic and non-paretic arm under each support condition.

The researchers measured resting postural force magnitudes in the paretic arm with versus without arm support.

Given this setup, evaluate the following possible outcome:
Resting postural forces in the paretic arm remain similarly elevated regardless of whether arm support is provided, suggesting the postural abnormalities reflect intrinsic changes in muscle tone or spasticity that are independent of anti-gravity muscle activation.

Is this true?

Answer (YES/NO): NO